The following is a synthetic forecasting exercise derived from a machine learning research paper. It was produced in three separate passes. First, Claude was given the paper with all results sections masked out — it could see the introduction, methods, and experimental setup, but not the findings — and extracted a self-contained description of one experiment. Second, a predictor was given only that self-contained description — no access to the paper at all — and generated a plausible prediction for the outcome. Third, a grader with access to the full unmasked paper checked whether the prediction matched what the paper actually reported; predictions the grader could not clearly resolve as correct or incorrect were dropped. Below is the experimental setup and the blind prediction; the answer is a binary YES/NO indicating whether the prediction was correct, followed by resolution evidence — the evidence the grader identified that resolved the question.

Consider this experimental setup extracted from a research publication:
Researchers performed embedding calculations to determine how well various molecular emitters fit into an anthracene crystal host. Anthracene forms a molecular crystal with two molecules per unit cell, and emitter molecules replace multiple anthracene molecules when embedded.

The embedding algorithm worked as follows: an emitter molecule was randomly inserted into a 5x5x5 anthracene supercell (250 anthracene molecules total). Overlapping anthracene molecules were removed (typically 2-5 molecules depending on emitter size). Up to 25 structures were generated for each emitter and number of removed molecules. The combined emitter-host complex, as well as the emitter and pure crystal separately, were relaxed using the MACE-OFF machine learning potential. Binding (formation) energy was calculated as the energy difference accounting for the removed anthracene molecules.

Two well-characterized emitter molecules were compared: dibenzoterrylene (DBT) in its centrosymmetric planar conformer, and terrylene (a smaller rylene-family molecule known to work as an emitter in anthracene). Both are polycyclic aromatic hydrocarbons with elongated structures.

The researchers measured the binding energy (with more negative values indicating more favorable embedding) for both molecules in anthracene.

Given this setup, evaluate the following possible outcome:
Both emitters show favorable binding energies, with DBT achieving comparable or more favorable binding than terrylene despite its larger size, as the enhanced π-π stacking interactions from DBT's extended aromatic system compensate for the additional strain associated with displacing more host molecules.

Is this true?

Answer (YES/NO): NO